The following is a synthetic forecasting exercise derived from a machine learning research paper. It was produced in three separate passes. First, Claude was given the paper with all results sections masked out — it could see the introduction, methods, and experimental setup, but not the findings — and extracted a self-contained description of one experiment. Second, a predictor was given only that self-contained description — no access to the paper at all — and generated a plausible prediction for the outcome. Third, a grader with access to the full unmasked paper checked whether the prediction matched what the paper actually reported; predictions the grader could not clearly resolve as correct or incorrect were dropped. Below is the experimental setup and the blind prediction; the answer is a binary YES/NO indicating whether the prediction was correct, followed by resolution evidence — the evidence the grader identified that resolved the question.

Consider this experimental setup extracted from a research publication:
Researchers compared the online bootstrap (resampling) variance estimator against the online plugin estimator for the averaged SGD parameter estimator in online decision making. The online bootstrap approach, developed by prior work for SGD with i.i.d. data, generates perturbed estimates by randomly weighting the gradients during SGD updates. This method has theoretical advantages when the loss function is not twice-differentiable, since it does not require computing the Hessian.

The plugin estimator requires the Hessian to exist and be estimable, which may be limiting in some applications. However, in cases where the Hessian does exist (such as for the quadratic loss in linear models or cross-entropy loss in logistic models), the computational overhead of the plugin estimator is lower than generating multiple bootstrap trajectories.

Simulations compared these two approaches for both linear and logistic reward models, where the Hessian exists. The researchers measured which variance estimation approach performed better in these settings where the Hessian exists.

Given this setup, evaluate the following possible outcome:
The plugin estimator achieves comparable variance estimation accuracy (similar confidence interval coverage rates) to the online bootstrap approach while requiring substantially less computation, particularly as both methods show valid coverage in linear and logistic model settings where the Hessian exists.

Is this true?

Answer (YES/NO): NO